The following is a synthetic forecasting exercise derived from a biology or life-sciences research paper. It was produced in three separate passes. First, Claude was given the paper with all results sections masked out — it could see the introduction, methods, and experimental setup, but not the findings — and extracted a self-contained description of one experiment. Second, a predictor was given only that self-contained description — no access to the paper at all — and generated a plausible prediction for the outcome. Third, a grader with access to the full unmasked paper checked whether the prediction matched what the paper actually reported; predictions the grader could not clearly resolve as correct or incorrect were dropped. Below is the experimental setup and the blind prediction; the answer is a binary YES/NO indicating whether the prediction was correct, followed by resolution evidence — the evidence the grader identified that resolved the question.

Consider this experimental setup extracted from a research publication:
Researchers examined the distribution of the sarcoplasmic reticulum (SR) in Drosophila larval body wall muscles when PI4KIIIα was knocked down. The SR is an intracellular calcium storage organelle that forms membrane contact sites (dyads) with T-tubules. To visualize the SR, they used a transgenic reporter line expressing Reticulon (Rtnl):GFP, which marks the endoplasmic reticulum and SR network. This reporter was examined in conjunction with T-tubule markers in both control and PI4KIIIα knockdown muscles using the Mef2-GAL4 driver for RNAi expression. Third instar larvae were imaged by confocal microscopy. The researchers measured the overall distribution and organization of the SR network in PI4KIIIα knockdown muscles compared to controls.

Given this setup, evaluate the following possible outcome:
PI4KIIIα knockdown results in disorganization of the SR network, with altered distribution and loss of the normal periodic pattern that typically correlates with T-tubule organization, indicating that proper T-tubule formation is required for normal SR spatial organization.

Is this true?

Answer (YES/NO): NO